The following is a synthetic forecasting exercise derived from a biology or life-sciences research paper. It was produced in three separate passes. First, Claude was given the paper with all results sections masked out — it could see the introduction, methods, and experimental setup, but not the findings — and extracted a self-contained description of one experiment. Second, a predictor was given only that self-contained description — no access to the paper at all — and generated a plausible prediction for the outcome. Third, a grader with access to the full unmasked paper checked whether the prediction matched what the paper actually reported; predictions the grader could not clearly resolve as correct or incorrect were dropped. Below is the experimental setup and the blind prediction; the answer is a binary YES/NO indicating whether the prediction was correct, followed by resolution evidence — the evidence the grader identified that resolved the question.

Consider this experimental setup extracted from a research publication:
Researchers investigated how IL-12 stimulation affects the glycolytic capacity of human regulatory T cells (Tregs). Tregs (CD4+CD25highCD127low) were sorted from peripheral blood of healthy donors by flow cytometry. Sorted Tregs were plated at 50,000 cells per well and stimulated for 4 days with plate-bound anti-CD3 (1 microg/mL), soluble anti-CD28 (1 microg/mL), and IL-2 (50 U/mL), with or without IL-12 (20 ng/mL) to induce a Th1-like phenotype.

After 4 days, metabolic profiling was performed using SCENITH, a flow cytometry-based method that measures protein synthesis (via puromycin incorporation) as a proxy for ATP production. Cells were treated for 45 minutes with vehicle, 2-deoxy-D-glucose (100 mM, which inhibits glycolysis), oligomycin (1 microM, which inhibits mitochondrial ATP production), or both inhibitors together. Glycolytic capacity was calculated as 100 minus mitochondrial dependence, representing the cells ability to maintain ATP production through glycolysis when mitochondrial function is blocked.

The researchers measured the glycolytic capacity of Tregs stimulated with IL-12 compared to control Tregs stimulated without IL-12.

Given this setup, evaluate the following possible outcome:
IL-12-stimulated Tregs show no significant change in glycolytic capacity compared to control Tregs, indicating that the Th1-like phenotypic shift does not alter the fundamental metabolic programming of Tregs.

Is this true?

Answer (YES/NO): NO